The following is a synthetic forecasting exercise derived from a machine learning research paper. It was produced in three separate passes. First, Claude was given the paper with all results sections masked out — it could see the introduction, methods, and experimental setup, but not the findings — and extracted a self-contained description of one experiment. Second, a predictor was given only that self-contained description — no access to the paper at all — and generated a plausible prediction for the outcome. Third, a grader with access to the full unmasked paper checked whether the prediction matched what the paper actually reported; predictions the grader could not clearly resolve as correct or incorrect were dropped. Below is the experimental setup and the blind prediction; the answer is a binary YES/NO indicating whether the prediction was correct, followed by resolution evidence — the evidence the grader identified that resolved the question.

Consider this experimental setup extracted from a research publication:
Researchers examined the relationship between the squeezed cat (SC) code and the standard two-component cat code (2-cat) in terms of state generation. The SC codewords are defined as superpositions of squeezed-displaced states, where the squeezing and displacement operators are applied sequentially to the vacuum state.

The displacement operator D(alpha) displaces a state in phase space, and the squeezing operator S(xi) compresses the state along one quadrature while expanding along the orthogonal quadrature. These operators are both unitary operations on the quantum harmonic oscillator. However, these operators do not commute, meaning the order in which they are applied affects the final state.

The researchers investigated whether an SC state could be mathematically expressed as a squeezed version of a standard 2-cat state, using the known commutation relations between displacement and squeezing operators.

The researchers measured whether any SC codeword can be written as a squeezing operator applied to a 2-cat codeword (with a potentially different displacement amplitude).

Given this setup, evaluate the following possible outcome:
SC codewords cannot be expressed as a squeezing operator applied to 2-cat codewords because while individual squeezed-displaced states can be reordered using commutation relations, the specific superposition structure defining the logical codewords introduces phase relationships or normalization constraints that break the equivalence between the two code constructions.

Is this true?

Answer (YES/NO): NO